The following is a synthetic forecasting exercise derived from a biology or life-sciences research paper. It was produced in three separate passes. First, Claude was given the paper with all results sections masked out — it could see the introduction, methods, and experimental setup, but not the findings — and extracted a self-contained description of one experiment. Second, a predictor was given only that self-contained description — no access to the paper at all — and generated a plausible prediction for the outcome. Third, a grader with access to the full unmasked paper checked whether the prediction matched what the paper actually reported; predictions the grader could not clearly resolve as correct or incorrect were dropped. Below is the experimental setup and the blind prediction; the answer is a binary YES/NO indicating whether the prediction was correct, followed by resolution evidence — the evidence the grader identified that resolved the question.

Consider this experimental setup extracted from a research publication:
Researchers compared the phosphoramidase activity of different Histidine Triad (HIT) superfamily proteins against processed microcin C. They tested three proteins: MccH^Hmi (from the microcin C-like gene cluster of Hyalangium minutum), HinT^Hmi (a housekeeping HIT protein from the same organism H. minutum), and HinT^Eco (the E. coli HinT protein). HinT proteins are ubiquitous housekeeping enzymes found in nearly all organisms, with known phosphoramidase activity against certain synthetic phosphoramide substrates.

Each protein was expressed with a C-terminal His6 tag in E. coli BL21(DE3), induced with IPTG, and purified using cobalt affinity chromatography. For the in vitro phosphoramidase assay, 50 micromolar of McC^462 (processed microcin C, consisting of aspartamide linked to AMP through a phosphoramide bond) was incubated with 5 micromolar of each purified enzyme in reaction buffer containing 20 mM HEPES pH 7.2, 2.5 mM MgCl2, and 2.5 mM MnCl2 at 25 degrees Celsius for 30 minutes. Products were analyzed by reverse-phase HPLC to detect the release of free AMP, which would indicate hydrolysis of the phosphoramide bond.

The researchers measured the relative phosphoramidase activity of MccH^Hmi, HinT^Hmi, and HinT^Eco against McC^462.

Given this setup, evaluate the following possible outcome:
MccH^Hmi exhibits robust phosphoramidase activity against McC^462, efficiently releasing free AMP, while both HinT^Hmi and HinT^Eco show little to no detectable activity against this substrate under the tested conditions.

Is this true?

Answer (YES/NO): YES